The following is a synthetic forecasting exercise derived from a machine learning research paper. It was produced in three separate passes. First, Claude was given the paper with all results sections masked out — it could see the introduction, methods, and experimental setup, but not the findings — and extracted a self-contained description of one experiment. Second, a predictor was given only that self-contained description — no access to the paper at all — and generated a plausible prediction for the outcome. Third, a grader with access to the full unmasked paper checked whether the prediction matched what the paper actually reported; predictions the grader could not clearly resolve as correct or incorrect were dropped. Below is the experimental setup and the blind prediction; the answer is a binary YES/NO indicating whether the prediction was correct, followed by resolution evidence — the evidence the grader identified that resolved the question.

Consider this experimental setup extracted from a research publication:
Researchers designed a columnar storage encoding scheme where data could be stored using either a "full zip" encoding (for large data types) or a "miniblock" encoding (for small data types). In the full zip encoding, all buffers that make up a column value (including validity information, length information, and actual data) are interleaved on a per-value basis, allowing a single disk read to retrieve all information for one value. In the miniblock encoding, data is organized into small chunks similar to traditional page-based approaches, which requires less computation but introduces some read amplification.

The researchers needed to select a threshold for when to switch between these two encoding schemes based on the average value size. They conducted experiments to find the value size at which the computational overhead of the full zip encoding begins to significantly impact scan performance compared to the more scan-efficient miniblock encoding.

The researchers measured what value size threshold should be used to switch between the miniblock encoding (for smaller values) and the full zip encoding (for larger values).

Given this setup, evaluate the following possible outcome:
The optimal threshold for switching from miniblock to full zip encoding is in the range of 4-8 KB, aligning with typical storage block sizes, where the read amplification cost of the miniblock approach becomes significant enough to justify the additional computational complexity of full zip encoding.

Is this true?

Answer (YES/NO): NO